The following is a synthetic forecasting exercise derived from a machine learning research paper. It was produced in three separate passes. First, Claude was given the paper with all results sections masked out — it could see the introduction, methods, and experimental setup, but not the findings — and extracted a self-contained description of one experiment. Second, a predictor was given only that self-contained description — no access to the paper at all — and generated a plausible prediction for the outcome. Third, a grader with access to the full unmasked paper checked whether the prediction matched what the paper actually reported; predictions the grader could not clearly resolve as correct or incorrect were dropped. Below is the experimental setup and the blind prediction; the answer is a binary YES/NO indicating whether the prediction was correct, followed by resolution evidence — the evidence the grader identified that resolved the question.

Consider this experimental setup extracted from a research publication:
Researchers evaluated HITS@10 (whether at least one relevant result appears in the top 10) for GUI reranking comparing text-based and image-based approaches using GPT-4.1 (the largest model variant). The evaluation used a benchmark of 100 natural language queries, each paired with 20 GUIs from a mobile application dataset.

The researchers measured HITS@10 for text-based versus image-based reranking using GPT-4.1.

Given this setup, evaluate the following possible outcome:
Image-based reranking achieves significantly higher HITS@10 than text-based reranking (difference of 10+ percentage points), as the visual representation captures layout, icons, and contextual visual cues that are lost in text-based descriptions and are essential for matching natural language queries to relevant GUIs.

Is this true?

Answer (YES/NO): NO